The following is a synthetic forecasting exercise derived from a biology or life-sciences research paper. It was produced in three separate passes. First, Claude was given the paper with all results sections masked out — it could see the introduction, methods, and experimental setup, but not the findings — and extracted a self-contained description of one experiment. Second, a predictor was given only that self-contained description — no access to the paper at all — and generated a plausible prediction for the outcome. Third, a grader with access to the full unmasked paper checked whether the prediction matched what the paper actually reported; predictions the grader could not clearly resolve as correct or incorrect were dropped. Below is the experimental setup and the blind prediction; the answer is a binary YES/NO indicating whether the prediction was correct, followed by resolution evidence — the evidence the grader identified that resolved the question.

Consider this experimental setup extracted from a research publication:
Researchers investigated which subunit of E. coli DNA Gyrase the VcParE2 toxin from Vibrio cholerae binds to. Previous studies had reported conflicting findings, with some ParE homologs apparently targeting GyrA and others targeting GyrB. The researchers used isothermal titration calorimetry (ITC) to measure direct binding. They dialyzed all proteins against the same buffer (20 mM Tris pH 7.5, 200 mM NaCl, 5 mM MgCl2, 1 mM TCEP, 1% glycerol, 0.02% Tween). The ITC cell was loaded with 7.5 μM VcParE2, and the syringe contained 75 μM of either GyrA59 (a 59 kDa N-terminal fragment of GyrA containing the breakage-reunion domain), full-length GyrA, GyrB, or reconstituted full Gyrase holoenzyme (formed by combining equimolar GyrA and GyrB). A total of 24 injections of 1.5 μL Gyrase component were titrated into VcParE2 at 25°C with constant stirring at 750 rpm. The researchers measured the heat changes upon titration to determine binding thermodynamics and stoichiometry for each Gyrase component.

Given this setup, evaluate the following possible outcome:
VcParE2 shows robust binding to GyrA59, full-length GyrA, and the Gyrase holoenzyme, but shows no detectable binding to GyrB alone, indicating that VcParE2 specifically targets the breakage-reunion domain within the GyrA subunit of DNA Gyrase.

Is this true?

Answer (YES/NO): NO